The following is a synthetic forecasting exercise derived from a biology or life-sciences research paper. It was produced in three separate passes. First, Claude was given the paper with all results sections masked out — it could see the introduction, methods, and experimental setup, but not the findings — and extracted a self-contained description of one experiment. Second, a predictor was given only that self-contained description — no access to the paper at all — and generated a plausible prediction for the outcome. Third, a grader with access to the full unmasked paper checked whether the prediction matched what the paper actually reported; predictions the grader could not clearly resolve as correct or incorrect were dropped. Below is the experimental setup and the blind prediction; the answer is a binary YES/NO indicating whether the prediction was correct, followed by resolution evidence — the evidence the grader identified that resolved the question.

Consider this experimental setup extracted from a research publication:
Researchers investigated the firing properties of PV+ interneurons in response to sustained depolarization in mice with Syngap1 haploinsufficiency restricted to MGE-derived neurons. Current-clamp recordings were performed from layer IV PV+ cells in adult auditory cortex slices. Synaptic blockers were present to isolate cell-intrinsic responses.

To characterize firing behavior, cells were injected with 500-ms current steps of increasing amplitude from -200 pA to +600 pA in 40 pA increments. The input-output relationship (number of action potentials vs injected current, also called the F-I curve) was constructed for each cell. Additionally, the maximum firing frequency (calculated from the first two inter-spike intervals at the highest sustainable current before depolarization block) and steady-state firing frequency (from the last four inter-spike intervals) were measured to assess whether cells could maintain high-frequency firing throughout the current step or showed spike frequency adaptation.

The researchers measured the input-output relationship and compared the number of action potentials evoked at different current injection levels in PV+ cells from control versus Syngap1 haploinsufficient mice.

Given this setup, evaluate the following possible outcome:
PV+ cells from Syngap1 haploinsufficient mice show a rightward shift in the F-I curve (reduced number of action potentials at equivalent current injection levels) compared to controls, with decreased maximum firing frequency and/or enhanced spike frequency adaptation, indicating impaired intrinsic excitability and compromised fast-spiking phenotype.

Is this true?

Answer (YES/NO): NO